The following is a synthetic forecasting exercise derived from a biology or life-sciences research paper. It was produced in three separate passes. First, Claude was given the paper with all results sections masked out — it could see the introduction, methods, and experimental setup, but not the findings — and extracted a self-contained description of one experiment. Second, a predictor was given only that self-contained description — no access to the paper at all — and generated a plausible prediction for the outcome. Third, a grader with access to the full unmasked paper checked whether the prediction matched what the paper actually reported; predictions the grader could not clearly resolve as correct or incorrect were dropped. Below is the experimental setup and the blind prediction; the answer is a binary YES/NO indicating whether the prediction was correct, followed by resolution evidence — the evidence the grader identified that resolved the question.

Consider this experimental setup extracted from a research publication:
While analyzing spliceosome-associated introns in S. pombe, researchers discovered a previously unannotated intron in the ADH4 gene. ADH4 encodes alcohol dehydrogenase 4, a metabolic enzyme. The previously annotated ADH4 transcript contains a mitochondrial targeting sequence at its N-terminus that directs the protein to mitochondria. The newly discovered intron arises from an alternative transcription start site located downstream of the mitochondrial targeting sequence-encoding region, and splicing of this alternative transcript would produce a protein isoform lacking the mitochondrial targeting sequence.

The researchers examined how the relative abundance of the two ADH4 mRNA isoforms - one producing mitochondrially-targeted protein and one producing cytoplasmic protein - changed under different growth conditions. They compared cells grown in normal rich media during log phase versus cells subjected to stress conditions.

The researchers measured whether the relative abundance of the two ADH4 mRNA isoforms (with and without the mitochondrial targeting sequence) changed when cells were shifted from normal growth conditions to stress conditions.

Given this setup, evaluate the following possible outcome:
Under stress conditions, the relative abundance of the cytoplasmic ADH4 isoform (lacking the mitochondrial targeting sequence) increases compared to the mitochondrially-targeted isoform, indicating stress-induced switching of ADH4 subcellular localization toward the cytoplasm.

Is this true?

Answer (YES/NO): YES